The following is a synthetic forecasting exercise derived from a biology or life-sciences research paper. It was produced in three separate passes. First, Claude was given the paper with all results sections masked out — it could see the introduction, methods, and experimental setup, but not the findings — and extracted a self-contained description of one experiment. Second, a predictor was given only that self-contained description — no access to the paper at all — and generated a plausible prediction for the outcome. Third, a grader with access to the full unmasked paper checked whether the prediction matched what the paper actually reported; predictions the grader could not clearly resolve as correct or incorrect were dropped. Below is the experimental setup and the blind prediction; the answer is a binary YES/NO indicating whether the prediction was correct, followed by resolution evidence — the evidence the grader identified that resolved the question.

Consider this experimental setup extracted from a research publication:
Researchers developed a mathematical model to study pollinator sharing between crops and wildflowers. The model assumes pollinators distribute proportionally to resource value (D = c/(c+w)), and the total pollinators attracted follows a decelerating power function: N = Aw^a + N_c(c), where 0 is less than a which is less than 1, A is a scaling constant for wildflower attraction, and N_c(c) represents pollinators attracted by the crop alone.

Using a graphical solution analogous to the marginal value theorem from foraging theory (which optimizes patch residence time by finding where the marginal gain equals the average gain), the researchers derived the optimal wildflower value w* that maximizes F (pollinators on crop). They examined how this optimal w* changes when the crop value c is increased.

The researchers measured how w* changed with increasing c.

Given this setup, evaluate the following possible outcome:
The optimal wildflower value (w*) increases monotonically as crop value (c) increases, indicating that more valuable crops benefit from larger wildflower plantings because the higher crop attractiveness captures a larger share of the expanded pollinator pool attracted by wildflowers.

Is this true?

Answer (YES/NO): YES